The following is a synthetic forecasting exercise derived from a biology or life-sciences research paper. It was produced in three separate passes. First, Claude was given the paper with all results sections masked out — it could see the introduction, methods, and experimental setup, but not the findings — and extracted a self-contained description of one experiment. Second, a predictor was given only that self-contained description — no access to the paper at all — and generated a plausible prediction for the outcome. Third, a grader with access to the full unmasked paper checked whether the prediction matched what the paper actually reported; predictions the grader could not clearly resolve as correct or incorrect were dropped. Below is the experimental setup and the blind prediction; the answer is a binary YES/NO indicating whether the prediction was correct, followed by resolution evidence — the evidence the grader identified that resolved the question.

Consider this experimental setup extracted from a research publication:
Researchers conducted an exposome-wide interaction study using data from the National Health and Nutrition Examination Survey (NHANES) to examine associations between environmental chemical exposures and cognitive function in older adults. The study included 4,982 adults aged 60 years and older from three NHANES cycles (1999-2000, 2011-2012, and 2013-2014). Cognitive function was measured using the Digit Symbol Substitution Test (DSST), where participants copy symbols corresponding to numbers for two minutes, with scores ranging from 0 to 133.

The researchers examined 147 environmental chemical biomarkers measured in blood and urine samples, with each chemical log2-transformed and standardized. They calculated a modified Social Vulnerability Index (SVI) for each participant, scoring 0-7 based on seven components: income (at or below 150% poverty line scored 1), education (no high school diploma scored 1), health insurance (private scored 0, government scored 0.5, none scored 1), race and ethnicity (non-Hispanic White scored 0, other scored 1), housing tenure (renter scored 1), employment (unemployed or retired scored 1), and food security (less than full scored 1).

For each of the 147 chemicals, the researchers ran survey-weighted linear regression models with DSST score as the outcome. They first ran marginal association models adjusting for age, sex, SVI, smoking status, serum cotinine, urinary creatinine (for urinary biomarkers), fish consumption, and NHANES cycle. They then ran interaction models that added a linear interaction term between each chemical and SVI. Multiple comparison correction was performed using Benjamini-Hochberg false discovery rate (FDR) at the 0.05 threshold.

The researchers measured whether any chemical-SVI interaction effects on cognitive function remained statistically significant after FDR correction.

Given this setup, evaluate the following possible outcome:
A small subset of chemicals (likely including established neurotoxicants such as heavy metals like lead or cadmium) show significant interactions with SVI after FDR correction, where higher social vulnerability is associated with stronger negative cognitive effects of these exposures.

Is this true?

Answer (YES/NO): NO